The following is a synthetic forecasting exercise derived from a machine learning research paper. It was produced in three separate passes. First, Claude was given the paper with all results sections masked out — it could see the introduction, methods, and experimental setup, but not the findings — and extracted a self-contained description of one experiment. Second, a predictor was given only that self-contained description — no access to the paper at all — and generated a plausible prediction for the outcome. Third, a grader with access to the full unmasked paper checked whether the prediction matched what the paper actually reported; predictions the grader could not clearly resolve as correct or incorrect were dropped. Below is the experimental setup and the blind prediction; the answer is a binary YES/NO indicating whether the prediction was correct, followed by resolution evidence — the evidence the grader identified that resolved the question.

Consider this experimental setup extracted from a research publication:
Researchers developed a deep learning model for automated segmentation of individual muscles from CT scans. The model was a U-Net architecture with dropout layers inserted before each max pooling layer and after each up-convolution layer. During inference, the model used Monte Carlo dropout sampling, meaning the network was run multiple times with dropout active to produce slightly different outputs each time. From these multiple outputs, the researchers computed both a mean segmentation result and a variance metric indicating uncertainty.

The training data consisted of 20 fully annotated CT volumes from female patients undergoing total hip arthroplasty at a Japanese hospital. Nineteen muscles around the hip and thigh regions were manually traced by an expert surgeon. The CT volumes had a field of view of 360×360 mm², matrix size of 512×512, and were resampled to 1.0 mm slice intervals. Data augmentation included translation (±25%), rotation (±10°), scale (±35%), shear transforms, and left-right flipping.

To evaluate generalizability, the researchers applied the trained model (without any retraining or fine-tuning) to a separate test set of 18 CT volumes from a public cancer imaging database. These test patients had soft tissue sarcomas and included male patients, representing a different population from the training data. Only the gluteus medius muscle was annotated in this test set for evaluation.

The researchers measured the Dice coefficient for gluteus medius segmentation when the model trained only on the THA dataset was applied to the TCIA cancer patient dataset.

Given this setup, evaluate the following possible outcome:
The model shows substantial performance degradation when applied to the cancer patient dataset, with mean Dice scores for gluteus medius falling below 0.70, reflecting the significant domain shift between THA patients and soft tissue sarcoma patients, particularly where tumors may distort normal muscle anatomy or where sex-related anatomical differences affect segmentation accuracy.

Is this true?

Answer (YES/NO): NO